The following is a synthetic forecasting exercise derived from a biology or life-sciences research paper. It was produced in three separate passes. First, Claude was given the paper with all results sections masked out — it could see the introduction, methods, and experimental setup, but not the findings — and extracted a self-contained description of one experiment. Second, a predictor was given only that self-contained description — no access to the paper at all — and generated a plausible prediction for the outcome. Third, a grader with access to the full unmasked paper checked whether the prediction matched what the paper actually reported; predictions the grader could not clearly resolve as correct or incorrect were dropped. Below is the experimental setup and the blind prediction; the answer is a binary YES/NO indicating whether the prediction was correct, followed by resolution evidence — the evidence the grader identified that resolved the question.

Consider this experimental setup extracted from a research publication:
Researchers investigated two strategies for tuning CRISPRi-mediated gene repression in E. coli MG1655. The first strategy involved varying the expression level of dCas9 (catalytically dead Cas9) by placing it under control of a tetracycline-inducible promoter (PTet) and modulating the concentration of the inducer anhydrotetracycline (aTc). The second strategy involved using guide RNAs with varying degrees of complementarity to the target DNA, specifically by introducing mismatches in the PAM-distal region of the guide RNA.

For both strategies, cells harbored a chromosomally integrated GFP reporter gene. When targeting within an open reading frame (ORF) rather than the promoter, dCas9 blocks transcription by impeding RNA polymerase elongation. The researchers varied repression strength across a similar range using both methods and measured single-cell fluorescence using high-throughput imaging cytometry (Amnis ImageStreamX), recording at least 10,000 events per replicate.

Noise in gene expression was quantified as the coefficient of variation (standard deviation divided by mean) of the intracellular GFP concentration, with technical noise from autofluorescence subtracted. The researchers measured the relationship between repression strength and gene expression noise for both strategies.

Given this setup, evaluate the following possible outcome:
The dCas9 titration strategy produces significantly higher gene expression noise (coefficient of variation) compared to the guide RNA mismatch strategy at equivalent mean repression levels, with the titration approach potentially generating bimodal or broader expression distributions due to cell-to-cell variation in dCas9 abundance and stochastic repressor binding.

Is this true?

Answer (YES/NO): YES